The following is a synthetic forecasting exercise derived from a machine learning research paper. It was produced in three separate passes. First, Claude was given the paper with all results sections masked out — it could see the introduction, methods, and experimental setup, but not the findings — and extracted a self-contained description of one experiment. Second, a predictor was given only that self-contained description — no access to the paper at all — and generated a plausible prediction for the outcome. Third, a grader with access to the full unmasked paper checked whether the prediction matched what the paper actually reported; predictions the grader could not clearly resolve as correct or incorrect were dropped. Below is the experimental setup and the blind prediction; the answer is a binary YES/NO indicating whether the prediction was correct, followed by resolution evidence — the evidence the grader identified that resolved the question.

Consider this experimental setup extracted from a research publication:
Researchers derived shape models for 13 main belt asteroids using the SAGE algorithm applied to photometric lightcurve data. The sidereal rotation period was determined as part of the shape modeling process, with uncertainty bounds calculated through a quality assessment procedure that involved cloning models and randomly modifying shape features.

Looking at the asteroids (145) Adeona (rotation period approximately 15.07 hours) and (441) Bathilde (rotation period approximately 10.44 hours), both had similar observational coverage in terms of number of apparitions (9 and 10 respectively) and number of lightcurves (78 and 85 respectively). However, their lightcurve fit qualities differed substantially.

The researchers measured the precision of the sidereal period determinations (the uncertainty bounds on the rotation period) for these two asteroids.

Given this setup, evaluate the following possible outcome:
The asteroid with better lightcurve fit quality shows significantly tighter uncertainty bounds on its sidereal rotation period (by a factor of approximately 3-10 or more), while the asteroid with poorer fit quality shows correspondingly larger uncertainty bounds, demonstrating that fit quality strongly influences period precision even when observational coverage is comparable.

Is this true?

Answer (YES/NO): YES